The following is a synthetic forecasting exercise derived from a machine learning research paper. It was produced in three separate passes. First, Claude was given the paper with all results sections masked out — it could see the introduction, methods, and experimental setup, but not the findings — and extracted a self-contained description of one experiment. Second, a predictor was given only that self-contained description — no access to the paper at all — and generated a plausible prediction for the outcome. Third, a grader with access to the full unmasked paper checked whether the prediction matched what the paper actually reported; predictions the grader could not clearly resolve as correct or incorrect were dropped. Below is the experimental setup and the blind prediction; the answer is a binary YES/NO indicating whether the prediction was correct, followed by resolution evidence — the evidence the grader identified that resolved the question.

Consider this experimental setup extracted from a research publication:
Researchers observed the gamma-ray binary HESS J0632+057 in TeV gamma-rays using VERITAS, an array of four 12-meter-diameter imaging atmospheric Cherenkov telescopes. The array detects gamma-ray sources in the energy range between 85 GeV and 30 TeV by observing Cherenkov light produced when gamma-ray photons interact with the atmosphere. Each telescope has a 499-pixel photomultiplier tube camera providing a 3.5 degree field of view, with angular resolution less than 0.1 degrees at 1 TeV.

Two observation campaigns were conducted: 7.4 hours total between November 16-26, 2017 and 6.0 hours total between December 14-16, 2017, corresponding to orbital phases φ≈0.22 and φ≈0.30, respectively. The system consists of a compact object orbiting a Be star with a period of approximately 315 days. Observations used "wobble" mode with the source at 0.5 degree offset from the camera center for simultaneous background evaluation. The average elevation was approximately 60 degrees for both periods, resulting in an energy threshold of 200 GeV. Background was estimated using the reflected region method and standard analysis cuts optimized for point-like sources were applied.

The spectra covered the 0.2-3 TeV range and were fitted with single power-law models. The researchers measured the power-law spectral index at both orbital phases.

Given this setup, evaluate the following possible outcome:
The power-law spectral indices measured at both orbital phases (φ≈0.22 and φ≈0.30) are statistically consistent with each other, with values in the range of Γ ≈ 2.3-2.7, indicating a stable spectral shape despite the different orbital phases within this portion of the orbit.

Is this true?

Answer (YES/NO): NO